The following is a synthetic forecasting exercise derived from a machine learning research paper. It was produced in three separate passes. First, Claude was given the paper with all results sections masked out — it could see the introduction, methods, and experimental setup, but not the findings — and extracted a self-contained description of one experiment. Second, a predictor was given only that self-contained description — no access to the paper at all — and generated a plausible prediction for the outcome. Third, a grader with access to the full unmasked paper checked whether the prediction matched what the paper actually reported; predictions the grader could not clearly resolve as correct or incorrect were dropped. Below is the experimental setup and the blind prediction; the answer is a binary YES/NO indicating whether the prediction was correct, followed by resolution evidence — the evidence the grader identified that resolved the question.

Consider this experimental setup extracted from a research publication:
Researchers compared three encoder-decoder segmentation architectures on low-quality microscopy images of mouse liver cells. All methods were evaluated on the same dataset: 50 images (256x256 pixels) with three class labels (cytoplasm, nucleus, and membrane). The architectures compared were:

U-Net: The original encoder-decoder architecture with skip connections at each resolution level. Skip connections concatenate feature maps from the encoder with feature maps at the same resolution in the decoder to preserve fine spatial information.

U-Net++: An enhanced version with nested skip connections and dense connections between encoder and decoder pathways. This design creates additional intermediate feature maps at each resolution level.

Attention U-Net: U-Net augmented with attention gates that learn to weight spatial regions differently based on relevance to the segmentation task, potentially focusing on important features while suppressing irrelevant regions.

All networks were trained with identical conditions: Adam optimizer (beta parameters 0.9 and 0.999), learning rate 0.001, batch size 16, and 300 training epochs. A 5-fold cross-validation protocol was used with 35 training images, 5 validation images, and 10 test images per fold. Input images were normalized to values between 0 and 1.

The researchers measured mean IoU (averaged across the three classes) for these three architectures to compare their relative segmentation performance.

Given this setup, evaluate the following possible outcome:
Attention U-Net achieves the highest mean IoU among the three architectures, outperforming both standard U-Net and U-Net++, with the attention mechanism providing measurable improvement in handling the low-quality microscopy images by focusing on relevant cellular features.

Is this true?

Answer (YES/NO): YES